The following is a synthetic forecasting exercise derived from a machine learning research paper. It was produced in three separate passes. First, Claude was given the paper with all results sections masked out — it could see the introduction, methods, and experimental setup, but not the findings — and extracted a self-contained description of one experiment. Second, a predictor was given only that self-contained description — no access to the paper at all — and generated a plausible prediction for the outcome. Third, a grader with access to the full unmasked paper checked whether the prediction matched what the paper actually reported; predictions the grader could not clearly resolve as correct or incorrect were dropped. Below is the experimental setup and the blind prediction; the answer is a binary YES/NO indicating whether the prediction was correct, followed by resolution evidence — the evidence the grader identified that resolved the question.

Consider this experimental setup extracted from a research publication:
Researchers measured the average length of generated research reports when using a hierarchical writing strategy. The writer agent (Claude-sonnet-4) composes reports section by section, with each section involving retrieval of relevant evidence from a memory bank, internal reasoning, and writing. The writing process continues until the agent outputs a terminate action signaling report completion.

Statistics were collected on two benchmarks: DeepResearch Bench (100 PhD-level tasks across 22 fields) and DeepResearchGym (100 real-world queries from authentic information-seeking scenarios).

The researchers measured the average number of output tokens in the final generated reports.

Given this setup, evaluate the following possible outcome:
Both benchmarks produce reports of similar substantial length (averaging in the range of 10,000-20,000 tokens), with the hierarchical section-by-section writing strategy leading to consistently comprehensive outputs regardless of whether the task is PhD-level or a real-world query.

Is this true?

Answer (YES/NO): NO